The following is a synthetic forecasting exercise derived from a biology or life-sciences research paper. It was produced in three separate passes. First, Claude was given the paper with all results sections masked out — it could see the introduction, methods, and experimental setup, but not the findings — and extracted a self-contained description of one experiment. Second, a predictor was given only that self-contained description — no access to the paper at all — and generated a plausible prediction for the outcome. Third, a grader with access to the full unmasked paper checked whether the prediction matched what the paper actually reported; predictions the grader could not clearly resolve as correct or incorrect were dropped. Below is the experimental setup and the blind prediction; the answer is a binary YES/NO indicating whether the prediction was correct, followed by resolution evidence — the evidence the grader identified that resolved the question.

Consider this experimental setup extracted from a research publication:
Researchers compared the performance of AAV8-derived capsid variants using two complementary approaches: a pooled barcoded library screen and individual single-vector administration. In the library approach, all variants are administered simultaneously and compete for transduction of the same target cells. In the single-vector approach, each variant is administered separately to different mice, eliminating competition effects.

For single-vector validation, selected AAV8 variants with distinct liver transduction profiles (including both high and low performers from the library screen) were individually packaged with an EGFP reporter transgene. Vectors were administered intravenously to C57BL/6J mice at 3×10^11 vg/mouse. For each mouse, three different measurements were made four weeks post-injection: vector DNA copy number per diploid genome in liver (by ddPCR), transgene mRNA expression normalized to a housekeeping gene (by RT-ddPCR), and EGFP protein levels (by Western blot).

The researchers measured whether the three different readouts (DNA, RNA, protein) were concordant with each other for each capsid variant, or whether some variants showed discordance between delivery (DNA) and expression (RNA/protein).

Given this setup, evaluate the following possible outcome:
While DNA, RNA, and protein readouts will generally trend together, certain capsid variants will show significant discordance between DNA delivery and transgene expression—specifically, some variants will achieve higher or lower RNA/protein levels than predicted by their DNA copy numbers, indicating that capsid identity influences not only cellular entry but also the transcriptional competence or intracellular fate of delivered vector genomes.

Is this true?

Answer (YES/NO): NO